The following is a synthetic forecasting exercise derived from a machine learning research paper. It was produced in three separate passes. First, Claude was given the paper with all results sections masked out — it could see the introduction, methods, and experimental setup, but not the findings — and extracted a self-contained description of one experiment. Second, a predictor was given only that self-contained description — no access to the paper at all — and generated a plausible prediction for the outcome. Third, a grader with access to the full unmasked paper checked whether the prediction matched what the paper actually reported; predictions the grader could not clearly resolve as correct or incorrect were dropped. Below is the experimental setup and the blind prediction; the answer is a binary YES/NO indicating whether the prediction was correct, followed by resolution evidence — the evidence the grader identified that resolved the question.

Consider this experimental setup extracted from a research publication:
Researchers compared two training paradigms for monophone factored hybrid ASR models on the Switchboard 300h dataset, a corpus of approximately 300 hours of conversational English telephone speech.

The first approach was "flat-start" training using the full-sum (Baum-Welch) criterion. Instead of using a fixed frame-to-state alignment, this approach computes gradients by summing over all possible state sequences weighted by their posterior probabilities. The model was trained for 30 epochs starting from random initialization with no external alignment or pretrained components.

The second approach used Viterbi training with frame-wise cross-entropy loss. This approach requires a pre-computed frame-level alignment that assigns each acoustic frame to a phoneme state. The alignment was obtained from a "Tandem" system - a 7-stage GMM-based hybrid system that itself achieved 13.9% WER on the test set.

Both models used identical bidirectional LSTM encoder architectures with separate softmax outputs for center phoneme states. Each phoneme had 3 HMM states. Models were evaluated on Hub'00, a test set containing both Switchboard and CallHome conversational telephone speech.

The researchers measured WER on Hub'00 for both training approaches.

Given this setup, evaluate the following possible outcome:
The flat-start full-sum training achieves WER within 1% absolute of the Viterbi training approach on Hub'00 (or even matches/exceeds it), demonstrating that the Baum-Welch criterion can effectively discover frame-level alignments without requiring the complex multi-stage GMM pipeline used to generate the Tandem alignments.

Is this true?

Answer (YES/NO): NO